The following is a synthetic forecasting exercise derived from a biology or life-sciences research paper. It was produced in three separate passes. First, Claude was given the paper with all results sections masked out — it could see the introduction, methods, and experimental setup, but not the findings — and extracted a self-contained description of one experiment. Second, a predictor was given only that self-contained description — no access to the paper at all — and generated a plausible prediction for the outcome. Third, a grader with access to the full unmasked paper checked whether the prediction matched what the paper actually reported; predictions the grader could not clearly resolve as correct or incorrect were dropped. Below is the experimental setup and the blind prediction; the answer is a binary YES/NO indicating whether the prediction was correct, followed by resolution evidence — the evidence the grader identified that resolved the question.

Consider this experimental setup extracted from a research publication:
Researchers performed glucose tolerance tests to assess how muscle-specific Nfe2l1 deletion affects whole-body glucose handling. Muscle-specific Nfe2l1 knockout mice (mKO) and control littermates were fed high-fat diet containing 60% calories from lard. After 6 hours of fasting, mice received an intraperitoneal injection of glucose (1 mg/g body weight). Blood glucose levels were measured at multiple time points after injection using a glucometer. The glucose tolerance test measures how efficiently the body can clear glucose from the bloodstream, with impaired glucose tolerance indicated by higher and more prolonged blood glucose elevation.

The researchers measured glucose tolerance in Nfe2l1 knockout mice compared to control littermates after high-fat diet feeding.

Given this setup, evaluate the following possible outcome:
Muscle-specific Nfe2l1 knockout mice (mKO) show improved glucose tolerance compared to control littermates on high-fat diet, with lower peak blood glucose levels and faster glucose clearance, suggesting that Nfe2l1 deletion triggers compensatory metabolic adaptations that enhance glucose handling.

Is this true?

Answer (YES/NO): YES